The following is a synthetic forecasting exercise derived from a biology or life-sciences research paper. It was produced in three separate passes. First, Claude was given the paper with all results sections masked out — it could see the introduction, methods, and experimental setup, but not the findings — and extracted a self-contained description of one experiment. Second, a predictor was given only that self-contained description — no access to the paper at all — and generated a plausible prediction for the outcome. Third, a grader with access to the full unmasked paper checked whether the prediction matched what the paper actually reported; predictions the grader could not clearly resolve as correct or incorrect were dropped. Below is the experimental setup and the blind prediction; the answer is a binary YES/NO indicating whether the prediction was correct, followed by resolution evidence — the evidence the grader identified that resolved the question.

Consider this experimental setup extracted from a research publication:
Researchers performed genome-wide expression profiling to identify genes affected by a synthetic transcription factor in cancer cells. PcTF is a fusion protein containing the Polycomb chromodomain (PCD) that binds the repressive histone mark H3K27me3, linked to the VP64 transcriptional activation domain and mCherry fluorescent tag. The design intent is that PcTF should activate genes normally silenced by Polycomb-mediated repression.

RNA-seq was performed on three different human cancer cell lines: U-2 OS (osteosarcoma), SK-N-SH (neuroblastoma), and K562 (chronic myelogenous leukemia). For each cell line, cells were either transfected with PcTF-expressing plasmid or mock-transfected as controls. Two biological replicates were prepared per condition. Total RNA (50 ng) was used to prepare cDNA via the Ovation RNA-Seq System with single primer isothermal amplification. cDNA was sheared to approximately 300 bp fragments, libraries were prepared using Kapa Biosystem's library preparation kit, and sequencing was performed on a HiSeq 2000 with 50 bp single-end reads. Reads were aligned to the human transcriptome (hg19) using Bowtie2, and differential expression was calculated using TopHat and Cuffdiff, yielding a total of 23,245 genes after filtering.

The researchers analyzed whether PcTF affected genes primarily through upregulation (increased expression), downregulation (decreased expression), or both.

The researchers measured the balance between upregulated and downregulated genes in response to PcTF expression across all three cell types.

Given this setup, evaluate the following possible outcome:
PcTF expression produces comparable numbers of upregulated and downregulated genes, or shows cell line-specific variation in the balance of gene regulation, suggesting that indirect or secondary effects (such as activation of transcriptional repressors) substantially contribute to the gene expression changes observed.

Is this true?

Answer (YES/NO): NO